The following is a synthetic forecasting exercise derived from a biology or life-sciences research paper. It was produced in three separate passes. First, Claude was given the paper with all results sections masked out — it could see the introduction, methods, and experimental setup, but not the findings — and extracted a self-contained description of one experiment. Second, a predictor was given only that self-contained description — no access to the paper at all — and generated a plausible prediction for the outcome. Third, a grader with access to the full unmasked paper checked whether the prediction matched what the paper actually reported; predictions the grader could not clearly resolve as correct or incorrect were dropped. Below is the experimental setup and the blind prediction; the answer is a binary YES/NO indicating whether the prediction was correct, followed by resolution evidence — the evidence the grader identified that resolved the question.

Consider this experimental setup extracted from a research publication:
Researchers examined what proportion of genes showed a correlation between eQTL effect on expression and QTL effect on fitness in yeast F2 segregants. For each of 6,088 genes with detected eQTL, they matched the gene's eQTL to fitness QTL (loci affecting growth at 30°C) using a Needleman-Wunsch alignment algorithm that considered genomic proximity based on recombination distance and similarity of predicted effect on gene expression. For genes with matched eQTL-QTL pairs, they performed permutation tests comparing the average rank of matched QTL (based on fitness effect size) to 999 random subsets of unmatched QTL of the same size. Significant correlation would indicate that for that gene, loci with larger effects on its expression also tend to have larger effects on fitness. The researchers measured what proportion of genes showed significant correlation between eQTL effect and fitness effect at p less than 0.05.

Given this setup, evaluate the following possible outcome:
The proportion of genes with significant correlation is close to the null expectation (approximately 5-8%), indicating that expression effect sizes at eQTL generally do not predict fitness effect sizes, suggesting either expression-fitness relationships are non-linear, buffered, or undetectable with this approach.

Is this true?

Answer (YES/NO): NO